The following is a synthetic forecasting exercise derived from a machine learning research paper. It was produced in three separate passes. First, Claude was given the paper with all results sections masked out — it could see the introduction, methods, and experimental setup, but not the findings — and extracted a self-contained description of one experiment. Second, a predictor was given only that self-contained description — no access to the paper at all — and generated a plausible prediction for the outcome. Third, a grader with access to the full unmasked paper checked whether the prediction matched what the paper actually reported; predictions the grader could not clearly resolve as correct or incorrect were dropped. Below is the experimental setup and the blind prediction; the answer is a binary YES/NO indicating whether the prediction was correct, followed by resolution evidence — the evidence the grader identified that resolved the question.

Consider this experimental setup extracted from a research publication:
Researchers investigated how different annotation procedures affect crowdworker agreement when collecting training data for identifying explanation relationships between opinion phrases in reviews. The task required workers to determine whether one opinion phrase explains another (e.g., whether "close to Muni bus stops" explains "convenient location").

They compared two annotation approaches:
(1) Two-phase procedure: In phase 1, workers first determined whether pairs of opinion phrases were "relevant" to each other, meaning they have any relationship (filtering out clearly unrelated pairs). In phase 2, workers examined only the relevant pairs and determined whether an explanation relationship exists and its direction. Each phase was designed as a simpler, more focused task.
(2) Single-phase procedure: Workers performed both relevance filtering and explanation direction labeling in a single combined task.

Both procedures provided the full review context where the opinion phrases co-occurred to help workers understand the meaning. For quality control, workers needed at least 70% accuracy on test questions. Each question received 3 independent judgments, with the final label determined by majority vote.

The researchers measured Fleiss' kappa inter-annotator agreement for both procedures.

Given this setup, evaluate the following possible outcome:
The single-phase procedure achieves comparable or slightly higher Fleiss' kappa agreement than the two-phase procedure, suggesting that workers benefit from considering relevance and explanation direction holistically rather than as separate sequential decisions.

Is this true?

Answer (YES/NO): NO